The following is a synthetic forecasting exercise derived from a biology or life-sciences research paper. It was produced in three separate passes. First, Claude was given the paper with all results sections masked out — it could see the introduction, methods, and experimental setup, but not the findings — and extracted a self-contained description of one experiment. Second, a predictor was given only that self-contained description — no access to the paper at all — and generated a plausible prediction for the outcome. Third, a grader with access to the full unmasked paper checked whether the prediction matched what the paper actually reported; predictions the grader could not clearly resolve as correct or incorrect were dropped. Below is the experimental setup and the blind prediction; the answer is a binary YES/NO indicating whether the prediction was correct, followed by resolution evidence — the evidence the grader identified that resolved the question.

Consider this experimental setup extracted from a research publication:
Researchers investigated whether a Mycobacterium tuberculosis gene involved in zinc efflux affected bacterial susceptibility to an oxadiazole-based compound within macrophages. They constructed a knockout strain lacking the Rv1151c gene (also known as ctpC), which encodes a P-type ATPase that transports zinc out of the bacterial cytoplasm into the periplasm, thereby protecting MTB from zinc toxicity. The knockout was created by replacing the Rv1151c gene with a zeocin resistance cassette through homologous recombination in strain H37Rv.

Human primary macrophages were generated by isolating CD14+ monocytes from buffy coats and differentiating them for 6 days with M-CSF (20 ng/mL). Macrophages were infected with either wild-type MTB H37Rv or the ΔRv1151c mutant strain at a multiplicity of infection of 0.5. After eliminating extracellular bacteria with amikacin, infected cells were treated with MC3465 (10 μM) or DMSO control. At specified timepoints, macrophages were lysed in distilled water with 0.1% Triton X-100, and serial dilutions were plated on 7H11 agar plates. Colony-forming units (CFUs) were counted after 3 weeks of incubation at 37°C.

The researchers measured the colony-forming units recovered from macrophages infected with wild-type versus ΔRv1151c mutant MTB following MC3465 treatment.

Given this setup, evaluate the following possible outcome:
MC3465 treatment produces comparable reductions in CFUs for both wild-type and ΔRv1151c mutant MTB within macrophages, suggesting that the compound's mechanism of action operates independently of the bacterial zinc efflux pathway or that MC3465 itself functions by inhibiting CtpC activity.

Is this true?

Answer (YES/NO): YES